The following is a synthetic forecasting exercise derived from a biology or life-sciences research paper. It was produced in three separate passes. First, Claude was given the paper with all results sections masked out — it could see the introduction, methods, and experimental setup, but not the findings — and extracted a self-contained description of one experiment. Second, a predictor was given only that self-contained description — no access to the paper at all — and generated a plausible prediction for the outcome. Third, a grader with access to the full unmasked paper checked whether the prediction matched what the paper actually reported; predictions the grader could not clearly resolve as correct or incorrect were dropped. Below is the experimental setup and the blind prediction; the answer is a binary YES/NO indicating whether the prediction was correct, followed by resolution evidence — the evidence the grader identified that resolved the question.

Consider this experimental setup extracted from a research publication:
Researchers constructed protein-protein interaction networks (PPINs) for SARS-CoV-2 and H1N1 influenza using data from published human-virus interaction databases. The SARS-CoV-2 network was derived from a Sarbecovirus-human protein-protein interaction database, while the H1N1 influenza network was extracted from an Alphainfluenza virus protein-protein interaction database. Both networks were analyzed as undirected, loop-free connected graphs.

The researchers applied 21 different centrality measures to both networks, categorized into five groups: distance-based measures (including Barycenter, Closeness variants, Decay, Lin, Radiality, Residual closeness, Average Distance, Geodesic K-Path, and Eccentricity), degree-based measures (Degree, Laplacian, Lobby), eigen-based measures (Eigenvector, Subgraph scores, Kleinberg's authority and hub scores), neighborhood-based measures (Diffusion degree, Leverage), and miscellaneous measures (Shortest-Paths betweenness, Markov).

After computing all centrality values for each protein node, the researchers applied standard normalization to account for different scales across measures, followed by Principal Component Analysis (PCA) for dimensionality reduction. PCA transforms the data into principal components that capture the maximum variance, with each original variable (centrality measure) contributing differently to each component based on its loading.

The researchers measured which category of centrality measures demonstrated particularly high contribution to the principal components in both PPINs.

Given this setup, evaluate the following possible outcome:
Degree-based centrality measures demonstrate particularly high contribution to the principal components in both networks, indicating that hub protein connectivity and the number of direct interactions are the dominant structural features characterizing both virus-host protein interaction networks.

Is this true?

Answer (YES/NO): NO